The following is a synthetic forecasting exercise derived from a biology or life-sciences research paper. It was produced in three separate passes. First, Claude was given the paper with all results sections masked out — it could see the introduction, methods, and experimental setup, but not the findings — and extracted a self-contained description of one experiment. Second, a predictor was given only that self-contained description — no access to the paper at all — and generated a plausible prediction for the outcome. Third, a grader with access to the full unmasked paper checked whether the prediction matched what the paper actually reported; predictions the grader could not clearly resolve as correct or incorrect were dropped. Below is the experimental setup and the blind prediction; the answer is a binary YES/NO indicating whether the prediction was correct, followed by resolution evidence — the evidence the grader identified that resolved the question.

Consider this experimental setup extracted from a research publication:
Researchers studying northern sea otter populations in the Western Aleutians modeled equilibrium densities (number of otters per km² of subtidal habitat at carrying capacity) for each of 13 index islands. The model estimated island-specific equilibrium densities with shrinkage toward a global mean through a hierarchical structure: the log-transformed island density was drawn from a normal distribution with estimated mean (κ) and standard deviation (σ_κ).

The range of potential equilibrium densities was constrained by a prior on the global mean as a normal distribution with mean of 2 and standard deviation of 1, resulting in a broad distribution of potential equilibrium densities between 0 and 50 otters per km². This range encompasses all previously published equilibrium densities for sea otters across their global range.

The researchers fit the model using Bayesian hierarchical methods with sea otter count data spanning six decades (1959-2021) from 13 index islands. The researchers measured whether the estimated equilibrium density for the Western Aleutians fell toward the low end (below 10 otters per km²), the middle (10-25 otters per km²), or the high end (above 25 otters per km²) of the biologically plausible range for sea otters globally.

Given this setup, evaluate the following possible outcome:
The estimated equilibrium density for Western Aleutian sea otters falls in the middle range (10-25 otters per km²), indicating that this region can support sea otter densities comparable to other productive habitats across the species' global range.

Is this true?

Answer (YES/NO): YES